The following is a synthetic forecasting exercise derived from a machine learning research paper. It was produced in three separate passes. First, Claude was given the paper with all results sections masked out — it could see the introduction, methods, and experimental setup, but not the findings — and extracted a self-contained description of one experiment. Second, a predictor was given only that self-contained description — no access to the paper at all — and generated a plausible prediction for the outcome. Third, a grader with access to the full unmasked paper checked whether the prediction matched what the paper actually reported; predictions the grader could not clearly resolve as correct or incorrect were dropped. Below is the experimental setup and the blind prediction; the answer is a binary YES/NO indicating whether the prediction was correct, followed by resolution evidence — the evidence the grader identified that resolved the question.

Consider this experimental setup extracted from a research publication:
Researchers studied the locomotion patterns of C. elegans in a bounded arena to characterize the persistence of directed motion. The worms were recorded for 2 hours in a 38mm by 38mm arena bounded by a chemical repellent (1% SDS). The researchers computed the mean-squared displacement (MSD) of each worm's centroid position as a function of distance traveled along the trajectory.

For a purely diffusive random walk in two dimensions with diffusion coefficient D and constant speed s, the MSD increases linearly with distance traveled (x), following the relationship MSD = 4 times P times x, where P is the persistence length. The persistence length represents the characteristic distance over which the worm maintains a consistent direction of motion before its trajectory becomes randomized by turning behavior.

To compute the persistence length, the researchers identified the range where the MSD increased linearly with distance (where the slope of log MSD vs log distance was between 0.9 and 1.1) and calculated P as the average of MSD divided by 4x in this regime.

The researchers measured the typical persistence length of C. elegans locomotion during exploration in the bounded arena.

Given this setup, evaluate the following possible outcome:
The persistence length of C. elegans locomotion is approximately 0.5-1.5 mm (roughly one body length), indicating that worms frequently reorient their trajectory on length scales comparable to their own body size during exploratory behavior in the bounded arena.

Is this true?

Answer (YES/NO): YES